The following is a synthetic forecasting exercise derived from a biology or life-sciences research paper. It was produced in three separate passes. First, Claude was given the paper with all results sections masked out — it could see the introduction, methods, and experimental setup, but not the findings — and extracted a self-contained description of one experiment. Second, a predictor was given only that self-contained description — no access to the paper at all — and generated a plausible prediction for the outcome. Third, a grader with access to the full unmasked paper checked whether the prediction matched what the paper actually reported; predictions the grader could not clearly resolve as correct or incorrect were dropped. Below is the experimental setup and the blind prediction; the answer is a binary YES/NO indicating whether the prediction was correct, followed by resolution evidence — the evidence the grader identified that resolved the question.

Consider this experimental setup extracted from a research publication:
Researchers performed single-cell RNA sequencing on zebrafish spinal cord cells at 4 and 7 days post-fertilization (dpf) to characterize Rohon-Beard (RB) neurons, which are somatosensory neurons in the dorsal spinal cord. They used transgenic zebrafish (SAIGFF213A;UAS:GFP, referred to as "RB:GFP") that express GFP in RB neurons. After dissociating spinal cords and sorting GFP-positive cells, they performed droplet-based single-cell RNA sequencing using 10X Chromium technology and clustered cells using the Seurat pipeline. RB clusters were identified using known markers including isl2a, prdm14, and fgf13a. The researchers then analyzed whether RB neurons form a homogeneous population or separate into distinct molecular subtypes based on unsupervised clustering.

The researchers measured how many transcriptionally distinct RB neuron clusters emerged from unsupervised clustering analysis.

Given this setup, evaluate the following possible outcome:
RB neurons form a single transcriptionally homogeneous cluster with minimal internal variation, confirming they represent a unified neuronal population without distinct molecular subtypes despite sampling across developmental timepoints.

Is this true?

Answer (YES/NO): NO